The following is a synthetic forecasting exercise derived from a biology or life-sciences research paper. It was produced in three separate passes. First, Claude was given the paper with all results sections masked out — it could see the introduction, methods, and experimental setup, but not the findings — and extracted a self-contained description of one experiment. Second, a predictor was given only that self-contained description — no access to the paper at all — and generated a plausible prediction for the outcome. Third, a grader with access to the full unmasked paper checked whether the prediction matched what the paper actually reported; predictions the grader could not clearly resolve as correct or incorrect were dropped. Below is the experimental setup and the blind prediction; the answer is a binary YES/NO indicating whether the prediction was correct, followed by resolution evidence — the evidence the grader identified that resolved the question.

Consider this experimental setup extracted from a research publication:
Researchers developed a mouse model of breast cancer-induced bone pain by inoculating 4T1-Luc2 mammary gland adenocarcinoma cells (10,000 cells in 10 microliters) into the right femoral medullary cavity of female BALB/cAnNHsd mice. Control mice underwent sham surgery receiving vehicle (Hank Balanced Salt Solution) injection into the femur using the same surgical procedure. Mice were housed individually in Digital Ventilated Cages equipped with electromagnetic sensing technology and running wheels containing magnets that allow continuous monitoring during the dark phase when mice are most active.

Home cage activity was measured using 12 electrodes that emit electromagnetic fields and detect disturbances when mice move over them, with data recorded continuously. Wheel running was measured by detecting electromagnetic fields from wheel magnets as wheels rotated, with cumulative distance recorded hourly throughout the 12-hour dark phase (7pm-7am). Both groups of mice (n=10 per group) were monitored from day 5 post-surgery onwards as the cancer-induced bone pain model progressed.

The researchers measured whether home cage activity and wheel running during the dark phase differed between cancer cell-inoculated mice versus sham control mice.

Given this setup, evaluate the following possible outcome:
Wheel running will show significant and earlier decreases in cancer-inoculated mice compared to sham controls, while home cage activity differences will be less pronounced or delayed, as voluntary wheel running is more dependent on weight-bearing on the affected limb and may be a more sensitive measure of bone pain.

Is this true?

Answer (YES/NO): NO